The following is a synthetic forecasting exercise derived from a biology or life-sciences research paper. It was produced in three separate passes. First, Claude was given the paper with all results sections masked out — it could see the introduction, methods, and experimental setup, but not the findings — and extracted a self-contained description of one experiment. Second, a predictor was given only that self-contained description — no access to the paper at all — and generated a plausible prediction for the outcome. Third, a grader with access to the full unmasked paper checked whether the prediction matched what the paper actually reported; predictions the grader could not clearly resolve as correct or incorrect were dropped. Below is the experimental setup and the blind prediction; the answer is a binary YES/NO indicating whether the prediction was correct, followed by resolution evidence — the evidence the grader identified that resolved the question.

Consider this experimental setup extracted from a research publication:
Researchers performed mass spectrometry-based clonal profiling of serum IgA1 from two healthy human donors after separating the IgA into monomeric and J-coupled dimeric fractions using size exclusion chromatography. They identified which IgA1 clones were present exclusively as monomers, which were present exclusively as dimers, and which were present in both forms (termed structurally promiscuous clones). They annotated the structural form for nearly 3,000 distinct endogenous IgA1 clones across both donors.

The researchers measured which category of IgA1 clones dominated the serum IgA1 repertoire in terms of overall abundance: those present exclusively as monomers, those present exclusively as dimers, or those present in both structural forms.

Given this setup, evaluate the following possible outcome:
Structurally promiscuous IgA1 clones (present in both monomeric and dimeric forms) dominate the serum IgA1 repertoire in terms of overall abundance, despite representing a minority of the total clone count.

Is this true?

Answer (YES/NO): YES